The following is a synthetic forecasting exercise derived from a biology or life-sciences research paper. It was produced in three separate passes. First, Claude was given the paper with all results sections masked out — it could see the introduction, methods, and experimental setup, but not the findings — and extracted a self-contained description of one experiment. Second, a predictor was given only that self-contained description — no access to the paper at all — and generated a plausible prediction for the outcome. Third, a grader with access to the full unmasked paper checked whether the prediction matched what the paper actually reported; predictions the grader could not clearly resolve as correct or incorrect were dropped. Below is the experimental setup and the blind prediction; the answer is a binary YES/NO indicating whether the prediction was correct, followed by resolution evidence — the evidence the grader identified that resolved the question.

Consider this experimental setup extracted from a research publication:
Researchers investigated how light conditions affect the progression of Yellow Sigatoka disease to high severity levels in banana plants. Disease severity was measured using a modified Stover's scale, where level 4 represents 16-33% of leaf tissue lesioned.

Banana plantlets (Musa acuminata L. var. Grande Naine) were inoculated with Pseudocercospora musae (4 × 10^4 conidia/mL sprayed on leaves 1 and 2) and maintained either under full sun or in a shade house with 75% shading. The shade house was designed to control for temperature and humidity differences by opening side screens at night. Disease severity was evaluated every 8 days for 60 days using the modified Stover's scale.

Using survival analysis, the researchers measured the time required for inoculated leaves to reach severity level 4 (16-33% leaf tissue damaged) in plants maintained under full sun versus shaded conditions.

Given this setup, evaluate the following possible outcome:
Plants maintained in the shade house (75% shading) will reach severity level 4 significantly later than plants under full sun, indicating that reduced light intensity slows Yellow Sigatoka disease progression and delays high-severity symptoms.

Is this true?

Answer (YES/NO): YES